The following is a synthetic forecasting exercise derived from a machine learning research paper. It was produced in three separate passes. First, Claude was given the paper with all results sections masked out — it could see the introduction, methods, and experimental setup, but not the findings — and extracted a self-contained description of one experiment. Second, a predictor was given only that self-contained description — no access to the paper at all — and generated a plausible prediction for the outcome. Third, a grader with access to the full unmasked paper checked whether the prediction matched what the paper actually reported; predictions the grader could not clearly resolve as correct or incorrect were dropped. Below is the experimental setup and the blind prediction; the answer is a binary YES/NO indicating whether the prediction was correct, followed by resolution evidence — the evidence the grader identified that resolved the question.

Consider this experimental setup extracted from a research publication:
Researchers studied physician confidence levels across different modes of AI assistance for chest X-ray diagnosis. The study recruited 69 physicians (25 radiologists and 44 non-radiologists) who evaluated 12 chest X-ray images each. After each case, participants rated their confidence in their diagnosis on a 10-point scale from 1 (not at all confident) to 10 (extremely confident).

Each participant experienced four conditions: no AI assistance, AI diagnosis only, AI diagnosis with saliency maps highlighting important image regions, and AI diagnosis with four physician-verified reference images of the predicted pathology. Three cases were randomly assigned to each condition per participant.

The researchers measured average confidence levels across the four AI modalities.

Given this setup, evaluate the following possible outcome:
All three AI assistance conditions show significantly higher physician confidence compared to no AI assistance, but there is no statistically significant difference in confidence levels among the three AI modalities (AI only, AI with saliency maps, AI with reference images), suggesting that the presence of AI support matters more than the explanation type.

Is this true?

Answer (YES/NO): NO